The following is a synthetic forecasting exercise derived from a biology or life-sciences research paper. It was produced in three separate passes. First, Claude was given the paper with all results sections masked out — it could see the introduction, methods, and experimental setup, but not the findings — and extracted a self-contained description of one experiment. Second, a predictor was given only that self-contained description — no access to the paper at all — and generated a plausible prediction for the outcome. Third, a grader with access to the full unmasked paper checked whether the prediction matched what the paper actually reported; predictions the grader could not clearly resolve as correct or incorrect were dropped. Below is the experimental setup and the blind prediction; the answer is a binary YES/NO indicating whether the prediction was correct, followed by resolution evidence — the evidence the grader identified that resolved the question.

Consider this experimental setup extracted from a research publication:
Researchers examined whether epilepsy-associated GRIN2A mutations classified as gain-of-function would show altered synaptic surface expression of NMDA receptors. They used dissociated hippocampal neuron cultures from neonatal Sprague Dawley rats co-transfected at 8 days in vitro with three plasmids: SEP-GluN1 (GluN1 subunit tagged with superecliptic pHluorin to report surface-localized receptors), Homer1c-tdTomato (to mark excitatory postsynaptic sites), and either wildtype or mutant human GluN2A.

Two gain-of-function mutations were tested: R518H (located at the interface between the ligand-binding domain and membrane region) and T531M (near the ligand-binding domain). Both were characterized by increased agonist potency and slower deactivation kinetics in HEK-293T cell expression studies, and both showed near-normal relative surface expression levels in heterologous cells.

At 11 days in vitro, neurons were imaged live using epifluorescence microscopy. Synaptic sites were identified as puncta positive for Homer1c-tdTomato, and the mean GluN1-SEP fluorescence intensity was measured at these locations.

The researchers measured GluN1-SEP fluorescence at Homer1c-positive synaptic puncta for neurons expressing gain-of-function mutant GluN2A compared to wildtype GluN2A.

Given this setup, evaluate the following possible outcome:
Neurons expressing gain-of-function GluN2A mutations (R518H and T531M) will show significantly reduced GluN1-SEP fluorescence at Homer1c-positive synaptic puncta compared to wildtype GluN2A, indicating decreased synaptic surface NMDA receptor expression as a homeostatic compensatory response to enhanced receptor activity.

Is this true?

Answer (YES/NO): NO